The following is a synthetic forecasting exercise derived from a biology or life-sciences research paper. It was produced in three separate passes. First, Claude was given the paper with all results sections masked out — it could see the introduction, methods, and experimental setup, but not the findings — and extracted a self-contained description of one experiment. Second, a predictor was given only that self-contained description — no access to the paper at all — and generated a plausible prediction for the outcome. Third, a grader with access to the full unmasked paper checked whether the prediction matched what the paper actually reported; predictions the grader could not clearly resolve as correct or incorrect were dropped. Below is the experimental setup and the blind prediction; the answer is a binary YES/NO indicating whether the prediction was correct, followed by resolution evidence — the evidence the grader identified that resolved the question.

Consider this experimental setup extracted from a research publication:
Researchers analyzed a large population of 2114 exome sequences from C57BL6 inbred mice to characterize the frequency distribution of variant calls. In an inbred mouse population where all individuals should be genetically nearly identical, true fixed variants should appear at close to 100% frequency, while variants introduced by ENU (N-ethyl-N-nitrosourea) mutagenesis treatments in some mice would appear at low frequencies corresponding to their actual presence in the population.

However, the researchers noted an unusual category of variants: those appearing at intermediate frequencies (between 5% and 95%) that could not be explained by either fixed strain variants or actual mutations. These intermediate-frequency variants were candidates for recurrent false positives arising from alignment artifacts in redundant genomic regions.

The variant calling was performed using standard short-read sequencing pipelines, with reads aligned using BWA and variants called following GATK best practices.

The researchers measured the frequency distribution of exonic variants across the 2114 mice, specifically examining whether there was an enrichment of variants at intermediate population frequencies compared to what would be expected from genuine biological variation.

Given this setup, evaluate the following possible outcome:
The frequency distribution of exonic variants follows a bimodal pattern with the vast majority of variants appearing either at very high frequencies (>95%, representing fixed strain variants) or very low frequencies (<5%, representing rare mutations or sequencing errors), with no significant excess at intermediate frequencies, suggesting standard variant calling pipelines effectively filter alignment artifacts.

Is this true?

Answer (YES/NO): NO